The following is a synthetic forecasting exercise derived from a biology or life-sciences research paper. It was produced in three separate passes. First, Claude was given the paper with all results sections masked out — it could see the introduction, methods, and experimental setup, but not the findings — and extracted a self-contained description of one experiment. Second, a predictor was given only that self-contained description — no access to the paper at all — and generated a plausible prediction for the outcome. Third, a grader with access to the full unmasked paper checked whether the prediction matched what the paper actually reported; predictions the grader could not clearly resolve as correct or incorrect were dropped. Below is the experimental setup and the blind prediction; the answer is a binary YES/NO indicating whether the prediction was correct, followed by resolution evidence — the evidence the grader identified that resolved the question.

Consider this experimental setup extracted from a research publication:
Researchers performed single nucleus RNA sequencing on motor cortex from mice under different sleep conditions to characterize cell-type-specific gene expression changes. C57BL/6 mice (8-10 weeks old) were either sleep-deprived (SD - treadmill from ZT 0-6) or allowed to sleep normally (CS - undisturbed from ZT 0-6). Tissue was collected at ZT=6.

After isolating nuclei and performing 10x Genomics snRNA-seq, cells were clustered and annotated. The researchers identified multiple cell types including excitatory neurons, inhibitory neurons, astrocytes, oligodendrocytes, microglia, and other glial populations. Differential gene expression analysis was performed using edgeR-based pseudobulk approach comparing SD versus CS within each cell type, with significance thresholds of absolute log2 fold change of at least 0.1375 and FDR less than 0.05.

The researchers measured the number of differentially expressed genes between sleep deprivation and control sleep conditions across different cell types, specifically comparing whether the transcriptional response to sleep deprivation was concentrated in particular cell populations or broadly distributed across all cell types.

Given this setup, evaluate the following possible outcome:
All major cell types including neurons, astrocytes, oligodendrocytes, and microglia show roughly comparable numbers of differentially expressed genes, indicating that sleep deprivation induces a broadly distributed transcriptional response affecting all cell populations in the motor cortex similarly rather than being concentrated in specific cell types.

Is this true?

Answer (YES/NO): NO